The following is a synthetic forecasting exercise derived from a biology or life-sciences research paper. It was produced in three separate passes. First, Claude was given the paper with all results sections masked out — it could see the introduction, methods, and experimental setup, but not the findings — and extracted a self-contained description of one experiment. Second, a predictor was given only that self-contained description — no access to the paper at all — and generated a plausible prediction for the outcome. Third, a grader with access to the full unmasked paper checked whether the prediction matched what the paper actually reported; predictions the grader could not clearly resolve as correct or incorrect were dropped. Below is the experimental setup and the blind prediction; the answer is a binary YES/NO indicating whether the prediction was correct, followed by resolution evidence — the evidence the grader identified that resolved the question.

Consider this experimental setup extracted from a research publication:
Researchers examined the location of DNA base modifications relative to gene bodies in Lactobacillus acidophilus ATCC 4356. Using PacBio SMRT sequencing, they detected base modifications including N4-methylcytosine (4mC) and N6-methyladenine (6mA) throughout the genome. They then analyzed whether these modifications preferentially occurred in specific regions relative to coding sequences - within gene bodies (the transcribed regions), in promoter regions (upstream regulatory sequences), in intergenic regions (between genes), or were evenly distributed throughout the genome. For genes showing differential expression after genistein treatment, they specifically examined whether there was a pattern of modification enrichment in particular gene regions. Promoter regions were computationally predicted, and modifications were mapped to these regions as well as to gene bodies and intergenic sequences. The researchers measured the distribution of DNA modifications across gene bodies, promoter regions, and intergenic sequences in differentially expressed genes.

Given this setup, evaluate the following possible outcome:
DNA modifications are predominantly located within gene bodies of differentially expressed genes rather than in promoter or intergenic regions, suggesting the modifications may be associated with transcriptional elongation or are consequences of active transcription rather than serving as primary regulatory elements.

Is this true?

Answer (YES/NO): NO